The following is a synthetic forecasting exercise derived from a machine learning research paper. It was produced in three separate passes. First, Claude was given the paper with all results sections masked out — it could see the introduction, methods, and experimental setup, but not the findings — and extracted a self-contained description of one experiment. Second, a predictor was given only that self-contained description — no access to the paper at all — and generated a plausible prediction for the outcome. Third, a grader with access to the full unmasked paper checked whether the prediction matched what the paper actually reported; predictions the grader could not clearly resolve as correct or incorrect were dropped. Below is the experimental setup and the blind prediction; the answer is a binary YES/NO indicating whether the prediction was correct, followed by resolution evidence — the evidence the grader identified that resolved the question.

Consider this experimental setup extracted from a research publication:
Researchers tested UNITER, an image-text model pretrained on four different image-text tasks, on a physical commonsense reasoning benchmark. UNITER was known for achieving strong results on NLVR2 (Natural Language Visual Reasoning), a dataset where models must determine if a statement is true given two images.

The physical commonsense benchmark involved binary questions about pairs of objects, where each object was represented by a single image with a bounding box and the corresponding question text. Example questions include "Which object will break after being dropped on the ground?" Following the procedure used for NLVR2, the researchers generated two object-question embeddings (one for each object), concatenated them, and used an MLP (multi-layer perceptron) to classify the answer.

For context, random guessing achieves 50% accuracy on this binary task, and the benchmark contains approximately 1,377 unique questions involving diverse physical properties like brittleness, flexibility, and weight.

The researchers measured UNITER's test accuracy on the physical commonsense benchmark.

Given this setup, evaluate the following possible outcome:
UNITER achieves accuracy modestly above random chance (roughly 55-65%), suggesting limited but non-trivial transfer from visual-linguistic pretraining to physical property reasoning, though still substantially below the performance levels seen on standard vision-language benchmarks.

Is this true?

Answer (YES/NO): YES